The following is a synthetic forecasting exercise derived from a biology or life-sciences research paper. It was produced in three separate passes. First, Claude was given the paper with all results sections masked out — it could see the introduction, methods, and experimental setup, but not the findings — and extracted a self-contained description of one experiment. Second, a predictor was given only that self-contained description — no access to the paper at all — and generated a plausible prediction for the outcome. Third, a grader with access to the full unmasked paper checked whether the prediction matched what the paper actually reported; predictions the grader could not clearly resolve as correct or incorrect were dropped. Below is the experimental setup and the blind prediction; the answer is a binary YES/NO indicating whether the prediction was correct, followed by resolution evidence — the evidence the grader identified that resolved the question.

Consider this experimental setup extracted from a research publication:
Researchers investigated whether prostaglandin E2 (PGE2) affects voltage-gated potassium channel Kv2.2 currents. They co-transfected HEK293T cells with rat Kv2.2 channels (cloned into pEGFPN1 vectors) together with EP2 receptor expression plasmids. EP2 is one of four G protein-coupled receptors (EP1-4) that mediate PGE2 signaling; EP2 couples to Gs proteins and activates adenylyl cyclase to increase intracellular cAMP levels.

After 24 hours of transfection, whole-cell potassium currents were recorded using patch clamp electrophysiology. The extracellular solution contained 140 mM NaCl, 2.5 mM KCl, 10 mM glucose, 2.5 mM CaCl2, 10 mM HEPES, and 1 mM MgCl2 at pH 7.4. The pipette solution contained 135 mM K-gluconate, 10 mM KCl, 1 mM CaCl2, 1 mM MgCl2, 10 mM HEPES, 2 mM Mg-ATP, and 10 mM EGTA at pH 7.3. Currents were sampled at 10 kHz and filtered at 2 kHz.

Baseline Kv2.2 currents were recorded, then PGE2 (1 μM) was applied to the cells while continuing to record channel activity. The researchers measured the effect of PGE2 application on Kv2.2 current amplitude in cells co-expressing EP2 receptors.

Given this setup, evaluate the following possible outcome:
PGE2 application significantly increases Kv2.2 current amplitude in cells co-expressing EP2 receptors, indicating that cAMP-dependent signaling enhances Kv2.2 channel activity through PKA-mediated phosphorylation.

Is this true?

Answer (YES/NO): NO